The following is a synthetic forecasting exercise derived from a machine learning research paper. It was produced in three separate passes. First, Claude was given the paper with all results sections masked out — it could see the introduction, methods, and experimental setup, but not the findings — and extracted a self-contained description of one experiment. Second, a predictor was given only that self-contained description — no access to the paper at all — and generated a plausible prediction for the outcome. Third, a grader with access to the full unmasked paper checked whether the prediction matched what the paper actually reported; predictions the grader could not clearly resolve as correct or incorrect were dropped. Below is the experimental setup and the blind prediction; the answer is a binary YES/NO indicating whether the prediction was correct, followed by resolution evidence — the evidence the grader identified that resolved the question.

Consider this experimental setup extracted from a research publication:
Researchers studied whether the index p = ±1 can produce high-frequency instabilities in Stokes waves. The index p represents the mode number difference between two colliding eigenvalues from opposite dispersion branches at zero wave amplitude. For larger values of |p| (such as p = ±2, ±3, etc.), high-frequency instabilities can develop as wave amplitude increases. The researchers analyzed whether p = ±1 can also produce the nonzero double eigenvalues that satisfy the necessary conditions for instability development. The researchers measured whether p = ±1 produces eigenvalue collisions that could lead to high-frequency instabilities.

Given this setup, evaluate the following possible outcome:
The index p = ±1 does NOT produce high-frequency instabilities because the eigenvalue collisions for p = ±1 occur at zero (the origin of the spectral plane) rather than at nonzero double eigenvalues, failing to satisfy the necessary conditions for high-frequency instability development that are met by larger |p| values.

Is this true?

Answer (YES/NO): YES